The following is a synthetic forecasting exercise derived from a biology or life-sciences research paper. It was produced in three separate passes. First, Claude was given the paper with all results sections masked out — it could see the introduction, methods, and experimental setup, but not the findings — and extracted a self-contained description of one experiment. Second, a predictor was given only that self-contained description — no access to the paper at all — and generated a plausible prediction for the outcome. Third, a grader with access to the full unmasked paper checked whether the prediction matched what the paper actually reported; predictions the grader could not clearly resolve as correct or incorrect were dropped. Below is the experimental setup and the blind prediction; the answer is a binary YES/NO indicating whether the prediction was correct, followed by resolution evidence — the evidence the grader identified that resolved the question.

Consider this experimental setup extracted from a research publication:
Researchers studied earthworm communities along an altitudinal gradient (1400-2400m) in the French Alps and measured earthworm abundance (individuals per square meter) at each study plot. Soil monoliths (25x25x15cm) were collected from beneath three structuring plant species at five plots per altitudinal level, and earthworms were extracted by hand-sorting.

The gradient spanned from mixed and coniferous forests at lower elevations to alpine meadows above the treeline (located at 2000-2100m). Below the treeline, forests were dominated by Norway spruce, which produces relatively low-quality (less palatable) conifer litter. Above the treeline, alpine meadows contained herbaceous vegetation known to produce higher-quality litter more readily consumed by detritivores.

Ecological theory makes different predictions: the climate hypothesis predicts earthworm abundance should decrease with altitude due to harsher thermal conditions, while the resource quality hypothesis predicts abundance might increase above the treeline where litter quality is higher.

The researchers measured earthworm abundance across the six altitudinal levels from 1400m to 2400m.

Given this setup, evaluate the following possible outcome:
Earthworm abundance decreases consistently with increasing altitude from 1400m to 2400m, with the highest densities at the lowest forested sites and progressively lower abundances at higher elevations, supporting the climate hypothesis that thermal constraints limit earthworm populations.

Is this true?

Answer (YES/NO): NO